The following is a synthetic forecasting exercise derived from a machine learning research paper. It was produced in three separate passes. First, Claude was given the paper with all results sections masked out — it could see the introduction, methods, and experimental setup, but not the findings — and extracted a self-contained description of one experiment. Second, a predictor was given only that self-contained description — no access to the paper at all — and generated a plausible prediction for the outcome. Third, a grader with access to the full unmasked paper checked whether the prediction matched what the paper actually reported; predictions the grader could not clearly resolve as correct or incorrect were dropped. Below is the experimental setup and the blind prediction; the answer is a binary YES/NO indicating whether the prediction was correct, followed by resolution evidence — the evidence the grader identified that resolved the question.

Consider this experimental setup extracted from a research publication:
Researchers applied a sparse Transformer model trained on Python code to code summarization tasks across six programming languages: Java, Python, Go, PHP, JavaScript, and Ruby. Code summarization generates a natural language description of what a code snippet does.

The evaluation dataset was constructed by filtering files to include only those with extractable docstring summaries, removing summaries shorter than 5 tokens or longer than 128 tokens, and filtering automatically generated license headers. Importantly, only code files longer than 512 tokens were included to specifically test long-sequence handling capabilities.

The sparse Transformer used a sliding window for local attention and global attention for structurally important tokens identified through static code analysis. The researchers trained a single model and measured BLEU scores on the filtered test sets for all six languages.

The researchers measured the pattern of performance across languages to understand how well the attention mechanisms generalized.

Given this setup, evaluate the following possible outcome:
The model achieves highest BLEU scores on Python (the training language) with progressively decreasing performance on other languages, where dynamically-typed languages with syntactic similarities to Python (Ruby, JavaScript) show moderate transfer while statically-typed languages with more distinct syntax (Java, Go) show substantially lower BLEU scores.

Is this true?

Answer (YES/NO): NO